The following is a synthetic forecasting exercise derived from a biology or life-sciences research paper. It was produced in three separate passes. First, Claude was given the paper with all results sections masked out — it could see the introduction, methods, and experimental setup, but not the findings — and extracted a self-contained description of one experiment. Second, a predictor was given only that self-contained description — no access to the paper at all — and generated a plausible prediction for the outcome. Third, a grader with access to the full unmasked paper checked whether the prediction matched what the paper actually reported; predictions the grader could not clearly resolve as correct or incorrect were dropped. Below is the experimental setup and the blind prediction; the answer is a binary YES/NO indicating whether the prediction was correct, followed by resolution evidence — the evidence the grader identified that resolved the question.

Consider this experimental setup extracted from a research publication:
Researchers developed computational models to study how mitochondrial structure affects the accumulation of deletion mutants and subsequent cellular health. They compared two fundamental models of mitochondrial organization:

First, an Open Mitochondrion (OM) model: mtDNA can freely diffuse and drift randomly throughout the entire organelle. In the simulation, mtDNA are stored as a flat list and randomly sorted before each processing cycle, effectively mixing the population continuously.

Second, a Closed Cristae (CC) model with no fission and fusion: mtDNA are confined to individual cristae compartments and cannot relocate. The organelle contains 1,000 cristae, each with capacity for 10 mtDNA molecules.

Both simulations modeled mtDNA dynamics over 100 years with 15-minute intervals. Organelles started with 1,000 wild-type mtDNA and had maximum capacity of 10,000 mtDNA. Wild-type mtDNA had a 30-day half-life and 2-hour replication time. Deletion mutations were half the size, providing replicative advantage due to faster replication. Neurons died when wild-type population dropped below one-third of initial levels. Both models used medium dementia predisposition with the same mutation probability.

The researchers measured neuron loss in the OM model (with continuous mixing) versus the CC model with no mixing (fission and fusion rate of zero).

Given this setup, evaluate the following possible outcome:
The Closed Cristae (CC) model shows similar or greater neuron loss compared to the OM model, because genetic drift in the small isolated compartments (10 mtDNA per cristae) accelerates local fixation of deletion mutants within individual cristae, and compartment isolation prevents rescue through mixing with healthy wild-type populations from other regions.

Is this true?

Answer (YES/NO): NO